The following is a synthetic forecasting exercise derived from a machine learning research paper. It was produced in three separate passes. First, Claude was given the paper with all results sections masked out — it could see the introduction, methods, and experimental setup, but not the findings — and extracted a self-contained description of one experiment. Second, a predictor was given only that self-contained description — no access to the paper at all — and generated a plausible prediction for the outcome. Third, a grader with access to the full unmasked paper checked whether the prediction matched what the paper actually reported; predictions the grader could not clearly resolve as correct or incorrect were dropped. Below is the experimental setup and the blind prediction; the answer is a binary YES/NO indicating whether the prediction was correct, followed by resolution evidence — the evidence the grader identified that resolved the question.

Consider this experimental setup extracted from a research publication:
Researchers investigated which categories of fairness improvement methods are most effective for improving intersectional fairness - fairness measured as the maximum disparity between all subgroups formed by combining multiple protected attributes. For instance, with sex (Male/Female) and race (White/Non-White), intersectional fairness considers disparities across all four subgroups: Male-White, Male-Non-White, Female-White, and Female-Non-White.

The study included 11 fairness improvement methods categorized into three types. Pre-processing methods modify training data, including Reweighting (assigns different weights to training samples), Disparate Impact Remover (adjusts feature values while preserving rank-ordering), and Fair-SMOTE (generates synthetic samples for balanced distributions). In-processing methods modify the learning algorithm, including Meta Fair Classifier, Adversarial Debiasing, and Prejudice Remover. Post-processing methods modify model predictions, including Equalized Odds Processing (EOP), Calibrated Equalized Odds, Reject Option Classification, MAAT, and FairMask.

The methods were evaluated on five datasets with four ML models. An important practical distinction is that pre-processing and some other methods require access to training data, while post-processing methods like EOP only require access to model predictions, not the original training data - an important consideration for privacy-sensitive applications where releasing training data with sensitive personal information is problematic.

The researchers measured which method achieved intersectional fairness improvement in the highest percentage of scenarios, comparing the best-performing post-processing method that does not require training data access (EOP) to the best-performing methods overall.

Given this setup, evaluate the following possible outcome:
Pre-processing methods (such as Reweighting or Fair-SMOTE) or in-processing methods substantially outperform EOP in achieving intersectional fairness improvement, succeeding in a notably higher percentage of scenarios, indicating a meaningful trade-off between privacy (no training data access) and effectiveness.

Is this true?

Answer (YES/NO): NO